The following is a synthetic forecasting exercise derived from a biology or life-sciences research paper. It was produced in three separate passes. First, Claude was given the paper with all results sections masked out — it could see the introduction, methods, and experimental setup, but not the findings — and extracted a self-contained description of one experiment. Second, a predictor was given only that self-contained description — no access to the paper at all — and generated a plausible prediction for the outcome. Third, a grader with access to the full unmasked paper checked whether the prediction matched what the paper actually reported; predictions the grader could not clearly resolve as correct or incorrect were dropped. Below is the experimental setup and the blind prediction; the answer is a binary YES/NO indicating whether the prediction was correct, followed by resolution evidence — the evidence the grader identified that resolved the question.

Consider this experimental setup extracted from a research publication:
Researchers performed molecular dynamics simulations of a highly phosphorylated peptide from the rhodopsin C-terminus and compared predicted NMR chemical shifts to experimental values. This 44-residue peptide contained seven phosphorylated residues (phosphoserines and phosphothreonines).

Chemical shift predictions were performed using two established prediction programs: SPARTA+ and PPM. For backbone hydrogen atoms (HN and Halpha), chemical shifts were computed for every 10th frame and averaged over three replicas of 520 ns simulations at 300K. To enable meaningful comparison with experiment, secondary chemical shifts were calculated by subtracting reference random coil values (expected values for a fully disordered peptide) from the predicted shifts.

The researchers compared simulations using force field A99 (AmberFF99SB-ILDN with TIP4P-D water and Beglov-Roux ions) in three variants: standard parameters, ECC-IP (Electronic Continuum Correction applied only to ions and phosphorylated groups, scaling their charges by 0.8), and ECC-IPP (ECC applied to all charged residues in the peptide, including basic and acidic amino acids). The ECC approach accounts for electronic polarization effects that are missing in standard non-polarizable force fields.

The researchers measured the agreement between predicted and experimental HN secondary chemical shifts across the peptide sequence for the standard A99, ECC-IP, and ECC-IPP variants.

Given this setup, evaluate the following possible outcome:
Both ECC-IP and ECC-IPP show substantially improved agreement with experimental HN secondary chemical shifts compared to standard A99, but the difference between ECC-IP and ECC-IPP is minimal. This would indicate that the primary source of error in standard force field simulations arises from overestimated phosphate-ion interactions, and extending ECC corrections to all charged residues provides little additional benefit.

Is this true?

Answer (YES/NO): NO